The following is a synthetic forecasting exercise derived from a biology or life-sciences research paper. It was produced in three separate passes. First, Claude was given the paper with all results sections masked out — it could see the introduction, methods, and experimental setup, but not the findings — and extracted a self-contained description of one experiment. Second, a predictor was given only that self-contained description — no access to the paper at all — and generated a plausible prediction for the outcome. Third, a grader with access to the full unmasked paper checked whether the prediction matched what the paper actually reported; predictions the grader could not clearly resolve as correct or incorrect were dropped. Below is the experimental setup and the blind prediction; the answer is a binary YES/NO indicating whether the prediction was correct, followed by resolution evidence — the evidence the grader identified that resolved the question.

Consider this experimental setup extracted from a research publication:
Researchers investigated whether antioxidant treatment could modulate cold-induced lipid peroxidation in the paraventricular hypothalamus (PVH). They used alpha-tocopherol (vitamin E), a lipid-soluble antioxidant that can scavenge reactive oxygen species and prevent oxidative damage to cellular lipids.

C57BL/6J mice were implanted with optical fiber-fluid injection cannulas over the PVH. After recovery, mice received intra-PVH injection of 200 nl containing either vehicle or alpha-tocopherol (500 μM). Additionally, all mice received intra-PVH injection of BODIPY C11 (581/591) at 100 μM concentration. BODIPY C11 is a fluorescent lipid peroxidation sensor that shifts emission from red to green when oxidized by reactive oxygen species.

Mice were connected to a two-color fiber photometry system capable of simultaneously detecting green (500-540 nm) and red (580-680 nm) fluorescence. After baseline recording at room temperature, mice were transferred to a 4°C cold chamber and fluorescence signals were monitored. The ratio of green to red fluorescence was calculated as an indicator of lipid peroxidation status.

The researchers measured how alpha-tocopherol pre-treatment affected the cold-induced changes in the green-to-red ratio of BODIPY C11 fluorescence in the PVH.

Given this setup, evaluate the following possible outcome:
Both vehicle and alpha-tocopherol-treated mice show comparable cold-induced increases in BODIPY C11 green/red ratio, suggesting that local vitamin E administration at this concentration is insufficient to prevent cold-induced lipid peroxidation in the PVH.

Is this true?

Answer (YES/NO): NO